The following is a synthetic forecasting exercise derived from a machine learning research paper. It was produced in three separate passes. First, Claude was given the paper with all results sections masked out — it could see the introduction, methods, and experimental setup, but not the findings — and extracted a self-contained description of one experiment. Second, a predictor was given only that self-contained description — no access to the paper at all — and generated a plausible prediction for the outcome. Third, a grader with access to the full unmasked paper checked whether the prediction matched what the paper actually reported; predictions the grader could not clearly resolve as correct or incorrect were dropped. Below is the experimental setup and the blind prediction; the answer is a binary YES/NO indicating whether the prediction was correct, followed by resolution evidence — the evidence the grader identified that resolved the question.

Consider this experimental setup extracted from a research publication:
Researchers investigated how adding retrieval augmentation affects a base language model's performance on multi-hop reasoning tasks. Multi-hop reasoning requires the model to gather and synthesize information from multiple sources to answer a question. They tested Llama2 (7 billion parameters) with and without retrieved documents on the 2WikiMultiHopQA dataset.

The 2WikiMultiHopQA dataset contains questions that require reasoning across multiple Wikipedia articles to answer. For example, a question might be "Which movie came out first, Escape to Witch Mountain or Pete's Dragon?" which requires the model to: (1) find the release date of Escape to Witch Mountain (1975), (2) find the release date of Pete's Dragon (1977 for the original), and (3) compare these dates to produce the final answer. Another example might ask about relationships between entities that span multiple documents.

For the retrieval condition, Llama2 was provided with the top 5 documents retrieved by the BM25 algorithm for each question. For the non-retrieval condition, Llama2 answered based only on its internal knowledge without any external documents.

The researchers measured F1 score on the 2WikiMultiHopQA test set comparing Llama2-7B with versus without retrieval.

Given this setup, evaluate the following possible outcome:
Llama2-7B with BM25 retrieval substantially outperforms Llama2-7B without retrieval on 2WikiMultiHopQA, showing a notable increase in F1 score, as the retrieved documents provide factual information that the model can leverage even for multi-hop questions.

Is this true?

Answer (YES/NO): NO